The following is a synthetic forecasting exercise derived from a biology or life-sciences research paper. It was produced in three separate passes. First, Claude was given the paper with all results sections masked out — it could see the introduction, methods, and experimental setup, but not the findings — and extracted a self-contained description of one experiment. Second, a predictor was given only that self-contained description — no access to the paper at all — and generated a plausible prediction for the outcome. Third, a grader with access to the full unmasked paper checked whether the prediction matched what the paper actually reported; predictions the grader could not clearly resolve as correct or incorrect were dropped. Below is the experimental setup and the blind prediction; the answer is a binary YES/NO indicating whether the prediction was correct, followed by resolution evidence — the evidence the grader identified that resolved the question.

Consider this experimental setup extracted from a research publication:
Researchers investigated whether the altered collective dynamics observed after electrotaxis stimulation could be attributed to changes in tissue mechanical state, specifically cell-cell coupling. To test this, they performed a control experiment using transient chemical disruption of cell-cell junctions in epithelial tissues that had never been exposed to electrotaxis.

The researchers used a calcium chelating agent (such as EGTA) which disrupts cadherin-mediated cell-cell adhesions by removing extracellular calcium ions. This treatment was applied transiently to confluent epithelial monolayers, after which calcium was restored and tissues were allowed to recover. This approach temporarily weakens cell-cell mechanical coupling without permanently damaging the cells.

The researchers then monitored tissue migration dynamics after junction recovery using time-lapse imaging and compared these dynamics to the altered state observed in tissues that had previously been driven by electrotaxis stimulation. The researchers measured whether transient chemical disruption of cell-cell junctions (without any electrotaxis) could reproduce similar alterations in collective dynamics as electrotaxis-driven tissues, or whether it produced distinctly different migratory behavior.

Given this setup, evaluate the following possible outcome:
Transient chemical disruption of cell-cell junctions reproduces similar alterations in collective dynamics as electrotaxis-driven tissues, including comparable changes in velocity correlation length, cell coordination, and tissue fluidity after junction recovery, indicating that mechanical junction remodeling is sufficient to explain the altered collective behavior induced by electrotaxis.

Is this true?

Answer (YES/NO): NO